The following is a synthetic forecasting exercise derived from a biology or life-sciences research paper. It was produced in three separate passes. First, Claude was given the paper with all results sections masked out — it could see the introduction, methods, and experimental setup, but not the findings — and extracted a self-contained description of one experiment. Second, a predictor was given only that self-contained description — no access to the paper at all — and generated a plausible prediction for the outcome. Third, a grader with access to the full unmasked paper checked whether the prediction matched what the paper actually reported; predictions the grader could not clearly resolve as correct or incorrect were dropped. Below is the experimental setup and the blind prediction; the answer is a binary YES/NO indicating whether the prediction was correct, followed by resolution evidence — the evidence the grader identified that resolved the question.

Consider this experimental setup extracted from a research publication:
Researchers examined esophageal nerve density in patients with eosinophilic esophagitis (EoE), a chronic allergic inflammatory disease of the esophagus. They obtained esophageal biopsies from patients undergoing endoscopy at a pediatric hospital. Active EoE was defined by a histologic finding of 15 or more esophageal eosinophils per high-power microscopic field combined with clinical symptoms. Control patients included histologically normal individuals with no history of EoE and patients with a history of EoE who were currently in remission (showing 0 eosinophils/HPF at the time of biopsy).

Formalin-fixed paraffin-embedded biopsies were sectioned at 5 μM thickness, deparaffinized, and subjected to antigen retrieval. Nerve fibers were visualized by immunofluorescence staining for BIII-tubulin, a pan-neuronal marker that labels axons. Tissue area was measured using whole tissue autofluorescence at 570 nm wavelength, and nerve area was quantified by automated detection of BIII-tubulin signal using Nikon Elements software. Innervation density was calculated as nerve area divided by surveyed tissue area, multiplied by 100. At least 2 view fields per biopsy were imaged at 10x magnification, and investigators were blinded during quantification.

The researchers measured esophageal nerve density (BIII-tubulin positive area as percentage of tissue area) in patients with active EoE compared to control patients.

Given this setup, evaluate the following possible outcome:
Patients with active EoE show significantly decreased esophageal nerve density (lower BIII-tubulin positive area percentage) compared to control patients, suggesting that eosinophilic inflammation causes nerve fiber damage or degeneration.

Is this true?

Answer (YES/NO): NO